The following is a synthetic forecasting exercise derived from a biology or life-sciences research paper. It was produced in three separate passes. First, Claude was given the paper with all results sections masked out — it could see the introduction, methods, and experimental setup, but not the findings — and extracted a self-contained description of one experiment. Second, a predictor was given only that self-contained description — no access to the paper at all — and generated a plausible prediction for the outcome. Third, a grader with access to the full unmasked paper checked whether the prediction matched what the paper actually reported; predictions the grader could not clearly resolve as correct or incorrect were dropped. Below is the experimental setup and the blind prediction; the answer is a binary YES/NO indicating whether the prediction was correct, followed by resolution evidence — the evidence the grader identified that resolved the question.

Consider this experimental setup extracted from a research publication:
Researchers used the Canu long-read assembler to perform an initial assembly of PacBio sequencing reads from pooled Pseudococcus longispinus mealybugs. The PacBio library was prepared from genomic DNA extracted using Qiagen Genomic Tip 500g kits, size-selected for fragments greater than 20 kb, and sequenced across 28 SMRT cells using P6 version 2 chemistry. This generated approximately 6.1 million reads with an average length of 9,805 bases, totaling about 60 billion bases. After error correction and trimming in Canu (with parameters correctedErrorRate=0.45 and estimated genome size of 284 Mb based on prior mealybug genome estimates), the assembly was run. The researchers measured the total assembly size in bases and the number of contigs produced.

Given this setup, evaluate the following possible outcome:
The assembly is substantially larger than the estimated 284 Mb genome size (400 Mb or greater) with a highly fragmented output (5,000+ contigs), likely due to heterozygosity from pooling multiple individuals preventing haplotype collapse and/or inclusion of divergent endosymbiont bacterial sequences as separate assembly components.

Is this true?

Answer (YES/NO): NO